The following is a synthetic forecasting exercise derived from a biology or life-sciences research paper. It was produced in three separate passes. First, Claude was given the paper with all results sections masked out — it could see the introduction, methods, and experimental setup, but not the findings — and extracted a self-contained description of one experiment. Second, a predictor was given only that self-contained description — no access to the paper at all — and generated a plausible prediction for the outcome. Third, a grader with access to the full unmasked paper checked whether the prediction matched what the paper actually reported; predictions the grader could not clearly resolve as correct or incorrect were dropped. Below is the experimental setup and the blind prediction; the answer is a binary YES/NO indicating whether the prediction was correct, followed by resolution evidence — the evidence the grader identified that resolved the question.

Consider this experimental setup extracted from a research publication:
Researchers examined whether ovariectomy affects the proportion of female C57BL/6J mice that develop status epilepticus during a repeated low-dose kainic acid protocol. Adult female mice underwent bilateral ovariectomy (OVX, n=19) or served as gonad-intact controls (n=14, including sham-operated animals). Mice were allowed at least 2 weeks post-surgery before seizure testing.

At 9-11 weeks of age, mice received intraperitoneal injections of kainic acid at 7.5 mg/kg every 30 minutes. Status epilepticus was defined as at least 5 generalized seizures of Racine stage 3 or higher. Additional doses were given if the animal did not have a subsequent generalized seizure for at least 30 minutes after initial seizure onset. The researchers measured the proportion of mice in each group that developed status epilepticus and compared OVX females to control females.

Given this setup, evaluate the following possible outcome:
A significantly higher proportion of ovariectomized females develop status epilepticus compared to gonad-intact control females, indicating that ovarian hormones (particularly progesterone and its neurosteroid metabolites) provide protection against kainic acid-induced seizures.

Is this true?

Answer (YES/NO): NO